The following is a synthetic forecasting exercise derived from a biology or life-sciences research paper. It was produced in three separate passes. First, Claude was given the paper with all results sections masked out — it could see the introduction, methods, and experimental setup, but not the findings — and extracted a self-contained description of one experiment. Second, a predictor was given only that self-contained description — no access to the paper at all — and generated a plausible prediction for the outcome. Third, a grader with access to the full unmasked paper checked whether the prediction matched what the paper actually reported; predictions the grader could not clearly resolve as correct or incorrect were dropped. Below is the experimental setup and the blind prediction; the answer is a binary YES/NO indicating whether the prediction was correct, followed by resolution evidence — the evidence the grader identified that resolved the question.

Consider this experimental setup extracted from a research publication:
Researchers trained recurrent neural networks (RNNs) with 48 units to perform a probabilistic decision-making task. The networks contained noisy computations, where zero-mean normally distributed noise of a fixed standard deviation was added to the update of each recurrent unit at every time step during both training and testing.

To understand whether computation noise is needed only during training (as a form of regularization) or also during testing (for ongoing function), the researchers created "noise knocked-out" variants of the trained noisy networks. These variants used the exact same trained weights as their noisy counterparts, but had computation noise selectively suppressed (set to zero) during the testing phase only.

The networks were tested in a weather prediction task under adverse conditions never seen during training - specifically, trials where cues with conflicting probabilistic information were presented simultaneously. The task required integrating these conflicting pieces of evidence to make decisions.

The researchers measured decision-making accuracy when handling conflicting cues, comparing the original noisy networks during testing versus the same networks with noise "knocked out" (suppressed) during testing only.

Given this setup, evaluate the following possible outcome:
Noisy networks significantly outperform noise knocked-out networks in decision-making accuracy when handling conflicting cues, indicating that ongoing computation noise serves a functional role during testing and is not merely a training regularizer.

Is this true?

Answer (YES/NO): YES